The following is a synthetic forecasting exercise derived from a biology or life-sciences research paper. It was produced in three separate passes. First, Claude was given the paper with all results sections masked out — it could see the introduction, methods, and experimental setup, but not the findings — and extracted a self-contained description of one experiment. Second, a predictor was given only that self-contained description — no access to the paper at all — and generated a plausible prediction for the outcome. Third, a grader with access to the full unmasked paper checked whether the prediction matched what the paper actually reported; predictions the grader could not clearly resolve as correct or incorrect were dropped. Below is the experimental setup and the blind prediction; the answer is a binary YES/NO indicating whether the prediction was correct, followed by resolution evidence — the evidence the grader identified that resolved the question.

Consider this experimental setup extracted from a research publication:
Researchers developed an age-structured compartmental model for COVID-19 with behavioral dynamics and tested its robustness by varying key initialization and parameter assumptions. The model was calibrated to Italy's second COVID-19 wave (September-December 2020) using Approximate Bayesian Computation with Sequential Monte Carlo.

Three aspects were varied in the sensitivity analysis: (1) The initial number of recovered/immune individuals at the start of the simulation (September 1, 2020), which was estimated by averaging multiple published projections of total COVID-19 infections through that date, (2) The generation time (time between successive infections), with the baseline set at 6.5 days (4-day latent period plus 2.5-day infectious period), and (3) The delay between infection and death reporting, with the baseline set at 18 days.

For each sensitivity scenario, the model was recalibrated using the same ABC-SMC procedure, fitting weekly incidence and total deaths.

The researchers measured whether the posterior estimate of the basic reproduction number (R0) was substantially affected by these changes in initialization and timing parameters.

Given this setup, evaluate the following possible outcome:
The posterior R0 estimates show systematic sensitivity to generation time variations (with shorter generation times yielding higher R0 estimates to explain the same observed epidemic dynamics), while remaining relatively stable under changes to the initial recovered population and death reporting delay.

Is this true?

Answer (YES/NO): NO